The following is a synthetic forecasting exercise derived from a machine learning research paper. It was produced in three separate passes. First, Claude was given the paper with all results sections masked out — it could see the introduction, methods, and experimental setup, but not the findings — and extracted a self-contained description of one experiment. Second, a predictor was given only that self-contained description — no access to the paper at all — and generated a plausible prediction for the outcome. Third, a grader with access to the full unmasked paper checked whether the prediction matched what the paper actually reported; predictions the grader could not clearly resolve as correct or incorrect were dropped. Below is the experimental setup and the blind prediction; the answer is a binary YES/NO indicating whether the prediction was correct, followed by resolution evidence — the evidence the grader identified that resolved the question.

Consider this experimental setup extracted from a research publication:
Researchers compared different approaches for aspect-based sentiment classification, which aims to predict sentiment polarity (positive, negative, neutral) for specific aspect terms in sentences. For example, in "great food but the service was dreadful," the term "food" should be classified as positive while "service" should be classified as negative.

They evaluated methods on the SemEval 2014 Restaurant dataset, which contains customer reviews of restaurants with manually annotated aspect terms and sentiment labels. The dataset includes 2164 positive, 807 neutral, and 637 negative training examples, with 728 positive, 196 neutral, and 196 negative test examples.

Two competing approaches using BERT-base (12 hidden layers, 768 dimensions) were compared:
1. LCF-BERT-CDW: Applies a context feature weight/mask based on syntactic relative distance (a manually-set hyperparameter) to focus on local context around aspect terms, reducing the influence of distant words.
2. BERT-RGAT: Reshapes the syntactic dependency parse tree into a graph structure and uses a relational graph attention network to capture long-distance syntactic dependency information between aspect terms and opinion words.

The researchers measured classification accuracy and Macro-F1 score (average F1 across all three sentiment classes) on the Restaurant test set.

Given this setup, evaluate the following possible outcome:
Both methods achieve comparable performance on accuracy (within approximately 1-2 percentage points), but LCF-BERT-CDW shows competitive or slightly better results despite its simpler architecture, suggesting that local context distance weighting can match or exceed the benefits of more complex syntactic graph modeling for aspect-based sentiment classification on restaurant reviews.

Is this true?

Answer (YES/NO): NO